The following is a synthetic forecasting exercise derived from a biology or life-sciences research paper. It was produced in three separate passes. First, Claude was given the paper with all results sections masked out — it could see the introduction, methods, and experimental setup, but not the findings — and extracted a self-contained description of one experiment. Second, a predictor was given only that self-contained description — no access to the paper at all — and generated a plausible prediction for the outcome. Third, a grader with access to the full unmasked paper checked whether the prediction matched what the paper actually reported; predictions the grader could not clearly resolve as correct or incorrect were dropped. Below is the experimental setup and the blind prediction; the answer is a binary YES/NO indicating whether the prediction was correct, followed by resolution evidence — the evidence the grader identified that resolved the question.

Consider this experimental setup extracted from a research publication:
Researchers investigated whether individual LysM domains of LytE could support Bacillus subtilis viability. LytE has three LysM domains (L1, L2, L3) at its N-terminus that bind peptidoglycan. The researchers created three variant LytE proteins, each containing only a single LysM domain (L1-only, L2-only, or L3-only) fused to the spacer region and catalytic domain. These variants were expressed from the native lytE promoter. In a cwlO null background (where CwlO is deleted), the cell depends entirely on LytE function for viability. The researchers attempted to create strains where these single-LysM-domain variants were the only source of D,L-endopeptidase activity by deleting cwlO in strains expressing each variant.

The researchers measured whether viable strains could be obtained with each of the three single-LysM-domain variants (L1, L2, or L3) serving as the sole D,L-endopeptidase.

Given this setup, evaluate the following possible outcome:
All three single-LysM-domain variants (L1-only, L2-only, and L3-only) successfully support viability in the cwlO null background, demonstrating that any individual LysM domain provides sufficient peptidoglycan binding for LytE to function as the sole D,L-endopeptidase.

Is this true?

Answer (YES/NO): YES